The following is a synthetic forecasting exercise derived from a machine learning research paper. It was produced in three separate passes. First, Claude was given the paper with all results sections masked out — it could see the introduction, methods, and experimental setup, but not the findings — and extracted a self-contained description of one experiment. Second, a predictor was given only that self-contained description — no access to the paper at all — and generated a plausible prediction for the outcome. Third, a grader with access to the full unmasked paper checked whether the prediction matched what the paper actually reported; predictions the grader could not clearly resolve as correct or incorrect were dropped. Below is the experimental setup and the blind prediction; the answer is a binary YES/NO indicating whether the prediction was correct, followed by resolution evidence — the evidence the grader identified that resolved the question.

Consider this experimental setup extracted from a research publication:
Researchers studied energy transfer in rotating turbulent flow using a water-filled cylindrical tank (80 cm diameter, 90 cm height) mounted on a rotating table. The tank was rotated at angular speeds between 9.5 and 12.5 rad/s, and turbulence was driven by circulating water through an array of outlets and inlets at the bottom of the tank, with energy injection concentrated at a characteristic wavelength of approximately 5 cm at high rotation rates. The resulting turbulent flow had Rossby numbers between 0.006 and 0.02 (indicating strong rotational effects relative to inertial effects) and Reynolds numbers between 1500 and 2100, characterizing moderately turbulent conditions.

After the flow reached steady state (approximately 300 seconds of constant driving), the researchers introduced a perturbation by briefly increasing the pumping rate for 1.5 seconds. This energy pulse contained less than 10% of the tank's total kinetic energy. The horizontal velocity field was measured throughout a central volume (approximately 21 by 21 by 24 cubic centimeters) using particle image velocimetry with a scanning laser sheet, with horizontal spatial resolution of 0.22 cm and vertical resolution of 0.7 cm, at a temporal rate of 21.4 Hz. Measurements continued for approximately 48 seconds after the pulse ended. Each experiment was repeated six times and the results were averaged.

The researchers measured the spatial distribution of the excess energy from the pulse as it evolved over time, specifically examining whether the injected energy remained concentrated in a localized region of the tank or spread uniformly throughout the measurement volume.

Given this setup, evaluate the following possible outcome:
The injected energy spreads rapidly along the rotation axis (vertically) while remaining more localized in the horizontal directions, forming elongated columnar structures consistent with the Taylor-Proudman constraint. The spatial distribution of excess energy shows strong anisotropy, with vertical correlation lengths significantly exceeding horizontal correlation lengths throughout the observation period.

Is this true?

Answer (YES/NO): NO